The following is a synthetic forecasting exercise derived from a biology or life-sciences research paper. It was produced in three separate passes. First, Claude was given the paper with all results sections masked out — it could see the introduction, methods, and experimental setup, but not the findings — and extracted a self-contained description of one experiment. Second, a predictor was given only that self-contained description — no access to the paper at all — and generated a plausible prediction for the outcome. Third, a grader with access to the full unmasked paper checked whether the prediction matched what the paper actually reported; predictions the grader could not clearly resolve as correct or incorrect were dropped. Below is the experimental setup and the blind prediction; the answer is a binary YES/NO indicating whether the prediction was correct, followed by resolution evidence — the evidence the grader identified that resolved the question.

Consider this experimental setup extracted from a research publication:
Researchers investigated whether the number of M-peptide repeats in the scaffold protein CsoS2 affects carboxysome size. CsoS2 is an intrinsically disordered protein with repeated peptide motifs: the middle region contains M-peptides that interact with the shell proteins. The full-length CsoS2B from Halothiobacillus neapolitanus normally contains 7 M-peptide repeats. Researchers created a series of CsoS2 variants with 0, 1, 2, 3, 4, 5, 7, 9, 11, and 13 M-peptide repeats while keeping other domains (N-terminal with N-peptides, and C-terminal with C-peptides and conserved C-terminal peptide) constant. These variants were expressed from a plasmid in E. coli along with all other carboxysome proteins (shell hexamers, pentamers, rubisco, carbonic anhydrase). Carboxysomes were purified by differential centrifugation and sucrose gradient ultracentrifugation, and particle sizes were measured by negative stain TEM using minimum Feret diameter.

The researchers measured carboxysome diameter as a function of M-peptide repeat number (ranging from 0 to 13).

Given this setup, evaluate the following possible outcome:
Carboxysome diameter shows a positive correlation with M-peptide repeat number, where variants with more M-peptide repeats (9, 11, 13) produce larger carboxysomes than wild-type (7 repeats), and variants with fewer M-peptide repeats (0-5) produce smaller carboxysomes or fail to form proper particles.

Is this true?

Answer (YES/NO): YES